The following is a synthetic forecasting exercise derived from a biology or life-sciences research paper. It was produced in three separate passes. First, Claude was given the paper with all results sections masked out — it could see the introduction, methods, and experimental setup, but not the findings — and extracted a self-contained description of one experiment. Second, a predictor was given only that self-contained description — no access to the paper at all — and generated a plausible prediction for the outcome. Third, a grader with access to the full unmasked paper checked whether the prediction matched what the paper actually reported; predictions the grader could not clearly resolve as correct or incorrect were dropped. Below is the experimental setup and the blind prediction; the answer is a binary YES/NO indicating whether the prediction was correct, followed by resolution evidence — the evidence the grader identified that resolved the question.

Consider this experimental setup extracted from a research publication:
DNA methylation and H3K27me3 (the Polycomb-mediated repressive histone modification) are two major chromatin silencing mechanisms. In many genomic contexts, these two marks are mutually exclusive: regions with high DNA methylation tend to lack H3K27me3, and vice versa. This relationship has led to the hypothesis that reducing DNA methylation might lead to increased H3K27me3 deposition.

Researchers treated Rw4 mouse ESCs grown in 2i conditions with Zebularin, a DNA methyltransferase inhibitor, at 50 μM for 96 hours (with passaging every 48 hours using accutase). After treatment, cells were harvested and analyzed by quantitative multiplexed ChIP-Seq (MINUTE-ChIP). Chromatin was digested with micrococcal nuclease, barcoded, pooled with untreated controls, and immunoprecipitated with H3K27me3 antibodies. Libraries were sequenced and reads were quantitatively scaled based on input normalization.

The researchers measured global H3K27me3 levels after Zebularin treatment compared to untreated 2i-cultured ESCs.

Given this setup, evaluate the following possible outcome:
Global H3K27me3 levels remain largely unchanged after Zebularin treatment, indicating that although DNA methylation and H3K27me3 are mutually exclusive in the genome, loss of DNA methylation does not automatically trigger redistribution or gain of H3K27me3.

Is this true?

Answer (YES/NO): NO